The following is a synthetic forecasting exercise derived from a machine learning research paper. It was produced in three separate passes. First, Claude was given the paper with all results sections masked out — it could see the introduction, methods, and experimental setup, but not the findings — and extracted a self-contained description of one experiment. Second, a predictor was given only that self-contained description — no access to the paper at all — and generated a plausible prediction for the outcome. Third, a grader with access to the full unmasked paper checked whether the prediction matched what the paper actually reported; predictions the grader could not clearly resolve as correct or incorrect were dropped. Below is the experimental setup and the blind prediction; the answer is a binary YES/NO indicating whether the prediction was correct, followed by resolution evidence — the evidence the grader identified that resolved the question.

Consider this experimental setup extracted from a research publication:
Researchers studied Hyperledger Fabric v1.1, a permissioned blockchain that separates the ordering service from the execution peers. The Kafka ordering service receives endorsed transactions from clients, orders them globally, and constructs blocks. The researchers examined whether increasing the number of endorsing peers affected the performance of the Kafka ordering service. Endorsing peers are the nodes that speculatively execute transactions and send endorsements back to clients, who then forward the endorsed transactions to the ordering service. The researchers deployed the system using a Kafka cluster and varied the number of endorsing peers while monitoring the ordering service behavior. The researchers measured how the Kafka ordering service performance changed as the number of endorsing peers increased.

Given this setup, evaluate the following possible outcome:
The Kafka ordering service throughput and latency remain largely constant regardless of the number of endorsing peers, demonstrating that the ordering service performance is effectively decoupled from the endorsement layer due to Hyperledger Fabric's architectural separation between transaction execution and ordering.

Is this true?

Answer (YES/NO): NO